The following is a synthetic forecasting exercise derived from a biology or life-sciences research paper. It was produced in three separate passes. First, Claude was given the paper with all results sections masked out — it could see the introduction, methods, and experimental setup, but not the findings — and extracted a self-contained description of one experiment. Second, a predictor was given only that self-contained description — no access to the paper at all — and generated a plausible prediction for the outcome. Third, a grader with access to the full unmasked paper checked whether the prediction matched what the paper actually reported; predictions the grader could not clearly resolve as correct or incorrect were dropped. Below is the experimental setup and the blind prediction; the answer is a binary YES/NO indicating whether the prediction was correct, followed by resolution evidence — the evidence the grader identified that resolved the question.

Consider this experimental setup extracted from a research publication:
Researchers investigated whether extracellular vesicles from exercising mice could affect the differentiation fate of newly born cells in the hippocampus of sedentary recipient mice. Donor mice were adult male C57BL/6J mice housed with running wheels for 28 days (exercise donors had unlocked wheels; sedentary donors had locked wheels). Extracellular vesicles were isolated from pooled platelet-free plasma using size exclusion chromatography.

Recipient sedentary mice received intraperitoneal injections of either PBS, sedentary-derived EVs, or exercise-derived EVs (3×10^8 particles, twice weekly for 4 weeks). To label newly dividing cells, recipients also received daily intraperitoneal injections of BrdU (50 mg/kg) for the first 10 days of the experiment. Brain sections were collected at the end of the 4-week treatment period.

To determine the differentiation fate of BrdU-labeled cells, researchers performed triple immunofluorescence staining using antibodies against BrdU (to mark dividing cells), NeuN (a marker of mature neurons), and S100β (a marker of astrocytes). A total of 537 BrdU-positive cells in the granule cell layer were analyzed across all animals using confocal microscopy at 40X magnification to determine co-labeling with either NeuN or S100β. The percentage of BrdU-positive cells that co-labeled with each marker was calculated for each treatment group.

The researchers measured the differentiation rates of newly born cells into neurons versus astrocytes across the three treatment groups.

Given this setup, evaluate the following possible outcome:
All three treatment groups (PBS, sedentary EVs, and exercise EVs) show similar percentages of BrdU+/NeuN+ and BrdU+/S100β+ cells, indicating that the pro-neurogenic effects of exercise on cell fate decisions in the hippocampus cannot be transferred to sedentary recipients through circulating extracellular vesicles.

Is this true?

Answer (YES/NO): NO